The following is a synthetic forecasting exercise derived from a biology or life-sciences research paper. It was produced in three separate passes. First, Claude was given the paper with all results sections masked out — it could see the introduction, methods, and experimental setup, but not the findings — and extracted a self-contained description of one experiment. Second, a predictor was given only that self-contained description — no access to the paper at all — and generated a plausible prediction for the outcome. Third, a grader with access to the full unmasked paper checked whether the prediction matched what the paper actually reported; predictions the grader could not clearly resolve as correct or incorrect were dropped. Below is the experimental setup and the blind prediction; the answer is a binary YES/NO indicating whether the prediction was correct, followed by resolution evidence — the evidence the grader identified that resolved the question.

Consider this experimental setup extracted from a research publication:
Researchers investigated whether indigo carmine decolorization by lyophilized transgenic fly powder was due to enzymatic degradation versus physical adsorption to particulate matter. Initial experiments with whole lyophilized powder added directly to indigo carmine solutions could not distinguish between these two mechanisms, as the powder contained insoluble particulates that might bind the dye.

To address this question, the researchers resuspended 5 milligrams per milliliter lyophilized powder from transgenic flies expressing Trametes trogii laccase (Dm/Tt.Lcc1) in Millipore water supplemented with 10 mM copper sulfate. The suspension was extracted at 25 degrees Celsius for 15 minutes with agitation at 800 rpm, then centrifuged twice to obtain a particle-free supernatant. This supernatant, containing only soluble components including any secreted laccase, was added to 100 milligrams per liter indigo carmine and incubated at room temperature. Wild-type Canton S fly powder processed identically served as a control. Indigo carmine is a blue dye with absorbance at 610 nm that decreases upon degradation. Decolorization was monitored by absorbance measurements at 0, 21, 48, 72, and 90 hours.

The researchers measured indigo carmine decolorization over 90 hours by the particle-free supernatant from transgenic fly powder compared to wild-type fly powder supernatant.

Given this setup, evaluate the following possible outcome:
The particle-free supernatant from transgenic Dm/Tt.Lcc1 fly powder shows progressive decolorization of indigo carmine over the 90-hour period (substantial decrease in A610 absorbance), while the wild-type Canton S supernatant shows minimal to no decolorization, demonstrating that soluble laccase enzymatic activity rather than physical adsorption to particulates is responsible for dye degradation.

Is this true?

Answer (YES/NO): NO